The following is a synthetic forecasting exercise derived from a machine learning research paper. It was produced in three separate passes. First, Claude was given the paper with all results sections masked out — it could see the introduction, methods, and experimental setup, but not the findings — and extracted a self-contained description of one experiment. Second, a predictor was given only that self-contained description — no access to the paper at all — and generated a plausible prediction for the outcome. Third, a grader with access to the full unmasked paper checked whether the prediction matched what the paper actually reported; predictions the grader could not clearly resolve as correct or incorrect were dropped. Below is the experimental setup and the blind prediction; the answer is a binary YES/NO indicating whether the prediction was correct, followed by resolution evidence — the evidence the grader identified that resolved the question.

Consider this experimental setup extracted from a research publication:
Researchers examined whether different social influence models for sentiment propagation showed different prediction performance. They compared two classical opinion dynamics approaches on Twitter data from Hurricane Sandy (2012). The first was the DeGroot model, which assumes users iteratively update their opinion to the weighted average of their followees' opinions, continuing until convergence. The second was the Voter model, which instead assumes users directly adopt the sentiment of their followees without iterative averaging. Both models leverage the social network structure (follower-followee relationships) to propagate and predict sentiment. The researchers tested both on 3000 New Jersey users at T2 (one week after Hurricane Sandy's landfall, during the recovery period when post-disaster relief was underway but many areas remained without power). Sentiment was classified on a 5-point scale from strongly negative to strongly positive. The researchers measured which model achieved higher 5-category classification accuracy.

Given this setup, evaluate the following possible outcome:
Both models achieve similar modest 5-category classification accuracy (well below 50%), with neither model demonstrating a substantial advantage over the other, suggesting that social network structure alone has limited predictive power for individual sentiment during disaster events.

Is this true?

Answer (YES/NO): NO